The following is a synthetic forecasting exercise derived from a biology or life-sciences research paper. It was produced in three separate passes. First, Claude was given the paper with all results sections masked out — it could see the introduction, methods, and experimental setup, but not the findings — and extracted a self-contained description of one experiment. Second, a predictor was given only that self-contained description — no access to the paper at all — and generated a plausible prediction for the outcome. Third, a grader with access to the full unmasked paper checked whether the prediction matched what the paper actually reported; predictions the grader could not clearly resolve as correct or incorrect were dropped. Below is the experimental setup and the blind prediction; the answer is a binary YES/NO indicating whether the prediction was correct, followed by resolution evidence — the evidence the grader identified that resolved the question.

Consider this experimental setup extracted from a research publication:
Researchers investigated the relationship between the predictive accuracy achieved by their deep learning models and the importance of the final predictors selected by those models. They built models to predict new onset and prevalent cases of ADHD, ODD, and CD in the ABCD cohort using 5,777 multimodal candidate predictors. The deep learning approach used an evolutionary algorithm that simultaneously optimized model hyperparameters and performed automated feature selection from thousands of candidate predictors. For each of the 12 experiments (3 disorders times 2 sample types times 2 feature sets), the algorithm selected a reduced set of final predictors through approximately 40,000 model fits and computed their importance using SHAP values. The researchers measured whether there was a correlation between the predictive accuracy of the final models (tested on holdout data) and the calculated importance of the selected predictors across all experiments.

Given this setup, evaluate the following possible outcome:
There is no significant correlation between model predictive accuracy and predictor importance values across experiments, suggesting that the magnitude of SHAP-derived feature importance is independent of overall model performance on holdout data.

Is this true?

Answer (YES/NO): NO